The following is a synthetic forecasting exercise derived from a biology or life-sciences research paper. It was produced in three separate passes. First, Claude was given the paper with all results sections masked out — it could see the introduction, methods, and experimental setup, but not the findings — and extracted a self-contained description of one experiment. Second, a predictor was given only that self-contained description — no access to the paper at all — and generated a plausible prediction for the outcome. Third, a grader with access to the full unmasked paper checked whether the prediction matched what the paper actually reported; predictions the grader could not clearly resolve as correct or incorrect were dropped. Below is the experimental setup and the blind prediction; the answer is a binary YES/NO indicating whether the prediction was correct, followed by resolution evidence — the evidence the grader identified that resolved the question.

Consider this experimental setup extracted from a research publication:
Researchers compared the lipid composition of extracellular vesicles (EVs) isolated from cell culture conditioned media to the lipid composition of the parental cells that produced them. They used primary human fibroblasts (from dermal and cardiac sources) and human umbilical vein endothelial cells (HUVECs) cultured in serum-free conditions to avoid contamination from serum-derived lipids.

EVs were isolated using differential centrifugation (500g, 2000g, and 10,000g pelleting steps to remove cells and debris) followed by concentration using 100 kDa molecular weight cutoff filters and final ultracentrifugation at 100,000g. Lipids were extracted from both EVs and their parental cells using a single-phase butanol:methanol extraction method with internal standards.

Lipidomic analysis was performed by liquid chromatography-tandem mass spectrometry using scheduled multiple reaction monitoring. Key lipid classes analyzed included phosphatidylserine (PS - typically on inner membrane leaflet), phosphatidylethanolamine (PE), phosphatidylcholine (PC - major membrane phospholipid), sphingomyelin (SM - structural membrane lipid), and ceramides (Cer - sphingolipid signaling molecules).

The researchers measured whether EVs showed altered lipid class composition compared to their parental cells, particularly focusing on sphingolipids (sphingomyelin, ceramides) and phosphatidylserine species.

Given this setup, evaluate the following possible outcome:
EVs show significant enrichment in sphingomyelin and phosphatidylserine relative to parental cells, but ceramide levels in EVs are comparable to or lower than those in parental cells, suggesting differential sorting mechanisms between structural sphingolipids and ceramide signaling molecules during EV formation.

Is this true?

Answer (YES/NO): NO